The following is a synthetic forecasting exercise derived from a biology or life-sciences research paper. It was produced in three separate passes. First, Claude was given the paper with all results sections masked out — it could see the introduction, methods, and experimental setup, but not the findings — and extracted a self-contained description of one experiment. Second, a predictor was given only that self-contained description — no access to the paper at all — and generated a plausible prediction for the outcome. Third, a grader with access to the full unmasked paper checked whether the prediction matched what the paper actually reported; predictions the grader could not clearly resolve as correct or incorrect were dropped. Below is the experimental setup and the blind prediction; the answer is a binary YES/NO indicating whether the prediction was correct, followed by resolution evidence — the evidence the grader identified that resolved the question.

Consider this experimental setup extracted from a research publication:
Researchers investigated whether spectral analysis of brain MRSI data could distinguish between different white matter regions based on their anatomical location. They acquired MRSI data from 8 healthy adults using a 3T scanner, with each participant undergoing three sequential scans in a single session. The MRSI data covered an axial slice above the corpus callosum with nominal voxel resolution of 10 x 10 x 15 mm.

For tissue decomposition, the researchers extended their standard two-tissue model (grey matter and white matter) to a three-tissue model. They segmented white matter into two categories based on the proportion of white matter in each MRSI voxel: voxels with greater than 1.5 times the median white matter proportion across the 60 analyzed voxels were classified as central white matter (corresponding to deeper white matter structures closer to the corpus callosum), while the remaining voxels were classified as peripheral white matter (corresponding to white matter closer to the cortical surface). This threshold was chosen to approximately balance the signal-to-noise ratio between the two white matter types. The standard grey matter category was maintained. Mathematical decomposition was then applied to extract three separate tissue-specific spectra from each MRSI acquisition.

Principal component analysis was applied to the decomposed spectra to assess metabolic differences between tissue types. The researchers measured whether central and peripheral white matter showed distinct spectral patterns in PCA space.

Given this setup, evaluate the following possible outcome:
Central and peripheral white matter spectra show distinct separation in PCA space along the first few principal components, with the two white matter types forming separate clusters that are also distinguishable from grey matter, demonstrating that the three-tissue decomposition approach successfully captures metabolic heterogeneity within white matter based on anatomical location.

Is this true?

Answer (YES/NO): NO